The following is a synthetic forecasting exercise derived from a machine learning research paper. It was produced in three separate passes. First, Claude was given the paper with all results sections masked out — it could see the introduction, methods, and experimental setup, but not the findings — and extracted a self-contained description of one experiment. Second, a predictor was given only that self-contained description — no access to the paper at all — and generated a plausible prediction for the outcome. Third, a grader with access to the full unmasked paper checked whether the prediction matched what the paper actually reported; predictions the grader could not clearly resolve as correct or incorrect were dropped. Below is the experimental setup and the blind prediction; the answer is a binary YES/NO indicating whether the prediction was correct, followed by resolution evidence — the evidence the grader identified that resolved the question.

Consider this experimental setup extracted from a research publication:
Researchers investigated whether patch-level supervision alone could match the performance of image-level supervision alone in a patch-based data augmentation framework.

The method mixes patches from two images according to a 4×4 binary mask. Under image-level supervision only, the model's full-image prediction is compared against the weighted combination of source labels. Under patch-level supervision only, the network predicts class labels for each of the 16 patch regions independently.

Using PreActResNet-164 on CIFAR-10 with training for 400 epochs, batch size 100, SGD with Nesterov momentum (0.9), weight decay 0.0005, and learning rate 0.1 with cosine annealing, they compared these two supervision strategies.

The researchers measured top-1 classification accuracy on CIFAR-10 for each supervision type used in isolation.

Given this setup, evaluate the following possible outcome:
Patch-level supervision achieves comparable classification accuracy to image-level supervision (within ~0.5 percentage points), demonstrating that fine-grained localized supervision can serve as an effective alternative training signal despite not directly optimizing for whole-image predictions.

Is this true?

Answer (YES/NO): YES